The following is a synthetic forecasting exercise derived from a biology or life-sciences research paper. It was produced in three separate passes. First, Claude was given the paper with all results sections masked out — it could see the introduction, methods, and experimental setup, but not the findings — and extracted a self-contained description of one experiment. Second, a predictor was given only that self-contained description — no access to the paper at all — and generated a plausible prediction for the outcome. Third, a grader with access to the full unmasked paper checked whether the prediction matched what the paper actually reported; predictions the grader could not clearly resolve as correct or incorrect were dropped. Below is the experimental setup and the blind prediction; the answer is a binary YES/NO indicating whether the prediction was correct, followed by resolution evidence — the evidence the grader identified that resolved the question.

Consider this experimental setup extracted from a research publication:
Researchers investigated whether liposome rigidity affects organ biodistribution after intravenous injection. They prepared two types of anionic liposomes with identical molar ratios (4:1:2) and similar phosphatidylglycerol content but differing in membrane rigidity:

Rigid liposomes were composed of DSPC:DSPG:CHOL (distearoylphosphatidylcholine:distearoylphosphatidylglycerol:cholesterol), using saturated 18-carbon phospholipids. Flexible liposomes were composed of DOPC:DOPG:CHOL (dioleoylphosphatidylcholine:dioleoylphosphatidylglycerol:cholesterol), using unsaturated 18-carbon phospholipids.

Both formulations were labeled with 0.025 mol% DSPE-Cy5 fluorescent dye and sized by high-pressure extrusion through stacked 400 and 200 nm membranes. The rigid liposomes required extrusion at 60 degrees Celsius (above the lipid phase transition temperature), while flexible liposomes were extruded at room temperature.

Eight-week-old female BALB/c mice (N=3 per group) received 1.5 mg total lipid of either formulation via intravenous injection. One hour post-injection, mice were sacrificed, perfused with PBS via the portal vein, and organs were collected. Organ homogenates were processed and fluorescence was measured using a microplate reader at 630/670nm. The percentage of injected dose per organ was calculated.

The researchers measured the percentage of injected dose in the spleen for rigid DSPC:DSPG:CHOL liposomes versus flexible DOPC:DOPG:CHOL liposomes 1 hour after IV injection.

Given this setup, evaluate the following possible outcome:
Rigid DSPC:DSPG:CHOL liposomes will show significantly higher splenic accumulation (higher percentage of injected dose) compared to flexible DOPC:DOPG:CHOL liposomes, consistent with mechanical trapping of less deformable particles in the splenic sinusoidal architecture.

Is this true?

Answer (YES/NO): YES